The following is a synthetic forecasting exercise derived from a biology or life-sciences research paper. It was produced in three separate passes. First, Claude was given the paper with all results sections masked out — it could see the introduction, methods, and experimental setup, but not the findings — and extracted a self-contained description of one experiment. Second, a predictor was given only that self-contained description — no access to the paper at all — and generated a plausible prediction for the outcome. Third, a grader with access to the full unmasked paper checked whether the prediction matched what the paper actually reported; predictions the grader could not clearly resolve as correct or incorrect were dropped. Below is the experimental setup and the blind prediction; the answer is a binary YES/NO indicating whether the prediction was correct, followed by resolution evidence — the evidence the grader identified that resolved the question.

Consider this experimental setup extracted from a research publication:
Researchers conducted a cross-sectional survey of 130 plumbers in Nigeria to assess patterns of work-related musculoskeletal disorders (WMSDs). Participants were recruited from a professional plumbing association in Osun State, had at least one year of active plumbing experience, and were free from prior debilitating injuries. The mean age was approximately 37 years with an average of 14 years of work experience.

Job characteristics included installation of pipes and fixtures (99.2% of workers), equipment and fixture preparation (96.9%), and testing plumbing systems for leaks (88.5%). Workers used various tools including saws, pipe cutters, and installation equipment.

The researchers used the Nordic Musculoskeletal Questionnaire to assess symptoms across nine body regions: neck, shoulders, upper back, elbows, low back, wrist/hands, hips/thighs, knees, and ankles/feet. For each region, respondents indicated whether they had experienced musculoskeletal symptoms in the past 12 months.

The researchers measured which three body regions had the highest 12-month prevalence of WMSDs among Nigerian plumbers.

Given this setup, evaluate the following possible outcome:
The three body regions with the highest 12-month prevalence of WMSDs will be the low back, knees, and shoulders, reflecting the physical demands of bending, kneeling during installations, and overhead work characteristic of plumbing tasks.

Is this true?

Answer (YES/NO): NO